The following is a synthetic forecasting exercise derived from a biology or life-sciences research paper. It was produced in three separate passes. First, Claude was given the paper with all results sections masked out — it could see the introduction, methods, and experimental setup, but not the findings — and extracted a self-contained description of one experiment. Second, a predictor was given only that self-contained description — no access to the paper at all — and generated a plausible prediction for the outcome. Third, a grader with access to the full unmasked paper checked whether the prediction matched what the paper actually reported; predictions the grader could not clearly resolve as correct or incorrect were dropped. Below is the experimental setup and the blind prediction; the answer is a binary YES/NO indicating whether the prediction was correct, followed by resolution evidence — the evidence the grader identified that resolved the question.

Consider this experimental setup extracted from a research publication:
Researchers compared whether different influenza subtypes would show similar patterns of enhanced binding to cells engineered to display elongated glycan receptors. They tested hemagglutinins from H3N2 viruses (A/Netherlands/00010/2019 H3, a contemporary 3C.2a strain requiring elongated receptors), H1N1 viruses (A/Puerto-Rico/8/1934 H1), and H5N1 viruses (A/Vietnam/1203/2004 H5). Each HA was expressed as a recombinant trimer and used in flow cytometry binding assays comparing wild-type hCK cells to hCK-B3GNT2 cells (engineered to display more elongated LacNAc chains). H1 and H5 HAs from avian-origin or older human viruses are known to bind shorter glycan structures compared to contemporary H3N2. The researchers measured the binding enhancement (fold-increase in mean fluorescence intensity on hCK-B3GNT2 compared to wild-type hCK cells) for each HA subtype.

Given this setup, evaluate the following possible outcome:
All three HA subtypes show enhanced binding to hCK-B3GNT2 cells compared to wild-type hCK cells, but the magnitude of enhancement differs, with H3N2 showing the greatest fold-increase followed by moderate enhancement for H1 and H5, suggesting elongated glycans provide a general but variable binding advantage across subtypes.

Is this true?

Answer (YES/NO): NO